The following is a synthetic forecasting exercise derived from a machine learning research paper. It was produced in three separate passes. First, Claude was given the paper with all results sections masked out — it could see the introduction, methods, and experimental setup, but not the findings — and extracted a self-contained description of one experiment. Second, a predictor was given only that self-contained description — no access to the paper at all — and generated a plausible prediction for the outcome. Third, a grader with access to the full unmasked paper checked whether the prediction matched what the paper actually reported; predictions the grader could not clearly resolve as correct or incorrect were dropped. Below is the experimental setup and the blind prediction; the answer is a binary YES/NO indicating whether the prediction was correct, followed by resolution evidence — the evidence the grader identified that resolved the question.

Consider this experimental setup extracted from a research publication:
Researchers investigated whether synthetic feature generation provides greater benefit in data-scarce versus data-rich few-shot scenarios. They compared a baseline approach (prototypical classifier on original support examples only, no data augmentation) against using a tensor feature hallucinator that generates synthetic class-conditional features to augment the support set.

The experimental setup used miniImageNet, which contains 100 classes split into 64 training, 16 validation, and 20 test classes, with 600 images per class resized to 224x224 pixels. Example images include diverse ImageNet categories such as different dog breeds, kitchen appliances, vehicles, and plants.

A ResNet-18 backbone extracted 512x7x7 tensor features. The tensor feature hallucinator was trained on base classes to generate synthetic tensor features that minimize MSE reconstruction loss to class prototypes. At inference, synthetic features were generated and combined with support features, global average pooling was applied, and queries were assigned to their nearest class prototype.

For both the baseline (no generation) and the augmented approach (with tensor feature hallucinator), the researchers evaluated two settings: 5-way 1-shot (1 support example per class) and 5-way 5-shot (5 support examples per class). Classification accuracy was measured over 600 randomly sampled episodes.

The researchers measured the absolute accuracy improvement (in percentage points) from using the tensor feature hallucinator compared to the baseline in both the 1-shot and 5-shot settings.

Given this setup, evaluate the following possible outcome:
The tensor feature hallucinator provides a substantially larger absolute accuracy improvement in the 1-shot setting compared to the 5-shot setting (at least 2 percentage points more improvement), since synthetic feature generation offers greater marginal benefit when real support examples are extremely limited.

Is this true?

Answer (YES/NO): YES